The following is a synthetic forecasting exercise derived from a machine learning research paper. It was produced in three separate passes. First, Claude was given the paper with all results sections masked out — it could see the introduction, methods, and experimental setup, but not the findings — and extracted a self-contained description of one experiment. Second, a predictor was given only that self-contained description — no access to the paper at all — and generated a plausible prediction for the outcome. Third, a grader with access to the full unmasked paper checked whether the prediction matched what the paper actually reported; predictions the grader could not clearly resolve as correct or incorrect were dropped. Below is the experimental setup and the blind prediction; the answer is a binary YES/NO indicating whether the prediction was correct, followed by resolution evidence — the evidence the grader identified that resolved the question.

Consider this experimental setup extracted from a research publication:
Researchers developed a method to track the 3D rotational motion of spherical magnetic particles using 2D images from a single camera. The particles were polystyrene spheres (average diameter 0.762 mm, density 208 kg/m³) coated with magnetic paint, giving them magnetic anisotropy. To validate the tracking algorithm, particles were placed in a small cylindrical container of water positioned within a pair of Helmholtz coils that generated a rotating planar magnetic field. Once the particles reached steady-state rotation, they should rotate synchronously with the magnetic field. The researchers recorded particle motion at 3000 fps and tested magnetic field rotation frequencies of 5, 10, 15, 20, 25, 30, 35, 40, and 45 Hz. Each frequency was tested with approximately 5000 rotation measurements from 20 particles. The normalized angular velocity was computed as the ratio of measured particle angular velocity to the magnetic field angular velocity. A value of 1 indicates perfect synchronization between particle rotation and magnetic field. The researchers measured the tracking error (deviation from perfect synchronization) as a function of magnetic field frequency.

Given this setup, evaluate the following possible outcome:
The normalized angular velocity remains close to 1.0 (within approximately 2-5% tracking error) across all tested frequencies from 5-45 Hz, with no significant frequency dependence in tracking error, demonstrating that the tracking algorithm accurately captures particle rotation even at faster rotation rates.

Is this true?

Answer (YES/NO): NO